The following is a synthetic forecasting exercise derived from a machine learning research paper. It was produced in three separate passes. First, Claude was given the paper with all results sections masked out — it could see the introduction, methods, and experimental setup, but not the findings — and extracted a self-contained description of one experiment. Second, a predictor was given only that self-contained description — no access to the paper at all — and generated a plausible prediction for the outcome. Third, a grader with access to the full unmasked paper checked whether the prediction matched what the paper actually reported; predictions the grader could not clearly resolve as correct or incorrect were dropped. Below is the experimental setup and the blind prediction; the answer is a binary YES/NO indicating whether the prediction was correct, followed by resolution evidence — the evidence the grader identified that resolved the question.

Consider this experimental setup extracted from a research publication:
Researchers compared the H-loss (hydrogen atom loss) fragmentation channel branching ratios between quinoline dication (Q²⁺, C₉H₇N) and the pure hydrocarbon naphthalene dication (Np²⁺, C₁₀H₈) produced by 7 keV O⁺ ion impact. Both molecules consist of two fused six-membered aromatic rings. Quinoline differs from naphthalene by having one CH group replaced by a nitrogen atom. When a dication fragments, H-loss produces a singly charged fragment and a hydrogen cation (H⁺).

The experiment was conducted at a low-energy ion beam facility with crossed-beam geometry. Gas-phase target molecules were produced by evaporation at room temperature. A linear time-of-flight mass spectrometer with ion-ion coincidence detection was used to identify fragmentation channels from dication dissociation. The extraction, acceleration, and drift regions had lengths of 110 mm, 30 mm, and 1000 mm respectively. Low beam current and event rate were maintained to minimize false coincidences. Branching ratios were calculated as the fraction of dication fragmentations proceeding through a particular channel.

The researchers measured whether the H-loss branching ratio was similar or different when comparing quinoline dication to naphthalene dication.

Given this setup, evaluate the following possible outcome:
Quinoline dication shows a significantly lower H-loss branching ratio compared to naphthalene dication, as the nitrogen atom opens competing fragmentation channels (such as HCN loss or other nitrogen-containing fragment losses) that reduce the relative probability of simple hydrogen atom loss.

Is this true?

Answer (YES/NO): YES